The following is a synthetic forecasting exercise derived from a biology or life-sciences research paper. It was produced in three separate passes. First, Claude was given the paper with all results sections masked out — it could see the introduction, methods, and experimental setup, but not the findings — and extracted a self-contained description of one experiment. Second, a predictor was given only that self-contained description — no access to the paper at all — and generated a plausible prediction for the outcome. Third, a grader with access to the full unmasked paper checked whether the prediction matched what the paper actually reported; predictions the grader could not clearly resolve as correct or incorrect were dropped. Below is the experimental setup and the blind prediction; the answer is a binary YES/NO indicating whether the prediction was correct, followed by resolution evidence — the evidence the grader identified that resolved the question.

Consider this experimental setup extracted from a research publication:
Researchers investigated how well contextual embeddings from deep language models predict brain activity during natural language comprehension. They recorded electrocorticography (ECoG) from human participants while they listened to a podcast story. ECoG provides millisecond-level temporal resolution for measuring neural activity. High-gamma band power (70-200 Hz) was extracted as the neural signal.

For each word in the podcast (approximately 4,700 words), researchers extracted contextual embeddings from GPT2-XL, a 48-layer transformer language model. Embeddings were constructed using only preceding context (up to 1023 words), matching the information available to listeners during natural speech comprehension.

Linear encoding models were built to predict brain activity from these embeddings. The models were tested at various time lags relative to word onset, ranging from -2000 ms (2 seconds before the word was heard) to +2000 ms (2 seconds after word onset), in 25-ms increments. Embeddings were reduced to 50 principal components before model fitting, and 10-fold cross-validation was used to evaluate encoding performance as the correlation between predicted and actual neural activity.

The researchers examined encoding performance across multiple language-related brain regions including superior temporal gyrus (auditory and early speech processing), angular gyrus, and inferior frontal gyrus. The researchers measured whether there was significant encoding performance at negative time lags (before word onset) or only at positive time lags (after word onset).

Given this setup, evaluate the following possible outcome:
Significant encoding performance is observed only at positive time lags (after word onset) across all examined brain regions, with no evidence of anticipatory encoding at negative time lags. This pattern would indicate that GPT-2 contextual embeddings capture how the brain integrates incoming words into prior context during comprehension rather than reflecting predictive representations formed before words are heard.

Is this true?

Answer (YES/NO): NO